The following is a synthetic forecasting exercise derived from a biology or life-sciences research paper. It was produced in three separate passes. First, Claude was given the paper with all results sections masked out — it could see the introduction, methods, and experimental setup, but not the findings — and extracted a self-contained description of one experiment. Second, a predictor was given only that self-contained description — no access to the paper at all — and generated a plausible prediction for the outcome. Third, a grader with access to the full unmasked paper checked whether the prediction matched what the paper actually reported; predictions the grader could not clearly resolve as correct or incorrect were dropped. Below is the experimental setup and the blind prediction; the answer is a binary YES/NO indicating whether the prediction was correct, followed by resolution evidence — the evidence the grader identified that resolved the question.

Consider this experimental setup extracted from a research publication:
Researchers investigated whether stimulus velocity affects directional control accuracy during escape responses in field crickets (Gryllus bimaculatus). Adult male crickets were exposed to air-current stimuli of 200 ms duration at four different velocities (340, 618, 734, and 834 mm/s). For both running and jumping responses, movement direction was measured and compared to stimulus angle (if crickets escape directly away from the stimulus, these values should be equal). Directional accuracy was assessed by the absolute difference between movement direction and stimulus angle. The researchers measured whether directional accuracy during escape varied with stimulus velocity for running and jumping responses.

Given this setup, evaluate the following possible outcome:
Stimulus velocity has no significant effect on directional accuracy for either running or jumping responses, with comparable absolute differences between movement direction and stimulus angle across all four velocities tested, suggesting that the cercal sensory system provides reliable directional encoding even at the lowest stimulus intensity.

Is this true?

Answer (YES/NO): YES